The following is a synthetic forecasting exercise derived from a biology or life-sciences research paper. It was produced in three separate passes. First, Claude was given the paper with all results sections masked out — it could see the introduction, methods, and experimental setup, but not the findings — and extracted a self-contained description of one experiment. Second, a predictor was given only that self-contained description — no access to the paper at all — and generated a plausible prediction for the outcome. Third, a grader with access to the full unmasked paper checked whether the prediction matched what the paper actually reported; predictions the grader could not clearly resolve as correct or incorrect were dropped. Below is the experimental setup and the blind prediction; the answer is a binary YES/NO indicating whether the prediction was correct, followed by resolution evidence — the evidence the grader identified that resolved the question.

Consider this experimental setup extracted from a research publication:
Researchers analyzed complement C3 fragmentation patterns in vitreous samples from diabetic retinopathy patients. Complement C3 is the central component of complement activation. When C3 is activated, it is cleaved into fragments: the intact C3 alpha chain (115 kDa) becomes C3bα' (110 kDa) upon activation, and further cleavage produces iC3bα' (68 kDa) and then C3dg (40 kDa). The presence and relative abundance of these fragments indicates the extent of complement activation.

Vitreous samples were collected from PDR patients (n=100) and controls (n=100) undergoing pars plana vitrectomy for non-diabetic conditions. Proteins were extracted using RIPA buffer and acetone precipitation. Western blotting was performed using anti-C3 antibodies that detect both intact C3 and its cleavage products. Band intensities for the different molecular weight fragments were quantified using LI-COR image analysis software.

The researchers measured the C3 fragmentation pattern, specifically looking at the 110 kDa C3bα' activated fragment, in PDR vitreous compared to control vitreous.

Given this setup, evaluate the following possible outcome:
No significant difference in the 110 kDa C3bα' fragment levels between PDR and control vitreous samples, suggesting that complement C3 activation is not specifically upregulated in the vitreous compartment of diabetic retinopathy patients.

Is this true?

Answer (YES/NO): NO